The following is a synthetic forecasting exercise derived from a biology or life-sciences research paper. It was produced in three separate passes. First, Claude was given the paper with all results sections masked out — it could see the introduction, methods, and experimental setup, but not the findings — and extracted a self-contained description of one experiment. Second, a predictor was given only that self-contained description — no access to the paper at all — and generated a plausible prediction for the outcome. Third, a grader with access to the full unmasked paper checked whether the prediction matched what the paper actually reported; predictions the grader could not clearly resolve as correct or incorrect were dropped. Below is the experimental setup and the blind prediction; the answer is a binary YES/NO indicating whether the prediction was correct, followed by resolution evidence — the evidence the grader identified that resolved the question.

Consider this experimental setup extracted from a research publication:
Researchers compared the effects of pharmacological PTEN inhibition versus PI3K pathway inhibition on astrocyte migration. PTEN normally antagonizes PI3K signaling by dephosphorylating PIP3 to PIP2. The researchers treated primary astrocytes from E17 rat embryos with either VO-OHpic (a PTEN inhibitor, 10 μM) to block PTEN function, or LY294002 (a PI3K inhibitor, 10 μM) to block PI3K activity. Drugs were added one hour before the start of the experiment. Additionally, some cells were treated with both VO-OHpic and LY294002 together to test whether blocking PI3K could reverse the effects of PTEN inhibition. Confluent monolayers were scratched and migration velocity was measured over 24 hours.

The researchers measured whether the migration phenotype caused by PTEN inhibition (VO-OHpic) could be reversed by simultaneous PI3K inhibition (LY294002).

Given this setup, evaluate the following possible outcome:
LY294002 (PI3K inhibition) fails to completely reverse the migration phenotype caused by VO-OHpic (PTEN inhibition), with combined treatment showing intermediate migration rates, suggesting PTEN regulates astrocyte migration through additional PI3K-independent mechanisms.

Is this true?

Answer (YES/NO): NO